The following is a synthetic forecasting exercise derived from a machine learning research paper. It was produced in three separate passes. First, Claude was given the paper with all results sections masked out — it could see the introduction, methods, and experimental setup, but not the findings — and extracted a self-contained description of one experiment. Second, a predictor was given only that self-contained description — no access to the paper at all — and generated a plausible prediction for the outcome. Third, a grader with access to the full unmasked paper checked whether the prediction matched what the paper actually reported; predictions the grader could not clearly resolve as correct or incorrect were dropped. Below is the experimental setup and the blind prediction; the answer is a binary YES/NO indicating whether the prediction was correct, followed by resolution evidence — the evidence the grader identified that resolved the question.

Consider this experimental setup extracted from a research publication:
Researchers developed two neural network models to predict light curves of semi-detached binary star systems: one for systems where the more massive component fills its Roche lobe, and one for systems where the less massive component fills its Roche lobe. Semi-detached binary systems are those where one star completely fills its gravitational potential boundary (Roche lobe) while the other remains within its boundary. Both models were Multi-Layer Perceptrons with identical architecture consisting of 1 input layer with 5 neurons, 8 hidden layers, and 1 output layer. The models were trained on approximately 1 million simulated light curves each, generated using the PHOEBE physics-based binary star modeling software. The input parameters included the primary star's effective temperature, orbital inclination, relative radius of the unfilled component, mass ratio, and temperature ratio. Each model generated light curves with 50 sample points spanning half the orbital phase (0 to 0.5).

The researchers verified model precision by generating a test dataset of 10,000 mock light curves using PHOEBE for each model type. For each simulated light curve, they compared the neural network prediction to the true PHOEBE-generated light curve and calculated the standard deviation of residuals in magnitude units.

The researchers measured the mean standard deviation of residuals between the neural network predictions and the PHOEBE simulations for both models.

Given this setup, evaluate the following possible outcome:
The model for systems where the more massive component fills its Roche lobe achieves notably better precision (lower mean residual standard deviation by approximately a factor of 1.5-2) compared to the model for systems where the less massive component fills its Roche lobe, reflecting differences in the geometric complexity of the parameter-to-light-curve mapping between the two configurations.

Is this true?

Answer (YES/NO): NO